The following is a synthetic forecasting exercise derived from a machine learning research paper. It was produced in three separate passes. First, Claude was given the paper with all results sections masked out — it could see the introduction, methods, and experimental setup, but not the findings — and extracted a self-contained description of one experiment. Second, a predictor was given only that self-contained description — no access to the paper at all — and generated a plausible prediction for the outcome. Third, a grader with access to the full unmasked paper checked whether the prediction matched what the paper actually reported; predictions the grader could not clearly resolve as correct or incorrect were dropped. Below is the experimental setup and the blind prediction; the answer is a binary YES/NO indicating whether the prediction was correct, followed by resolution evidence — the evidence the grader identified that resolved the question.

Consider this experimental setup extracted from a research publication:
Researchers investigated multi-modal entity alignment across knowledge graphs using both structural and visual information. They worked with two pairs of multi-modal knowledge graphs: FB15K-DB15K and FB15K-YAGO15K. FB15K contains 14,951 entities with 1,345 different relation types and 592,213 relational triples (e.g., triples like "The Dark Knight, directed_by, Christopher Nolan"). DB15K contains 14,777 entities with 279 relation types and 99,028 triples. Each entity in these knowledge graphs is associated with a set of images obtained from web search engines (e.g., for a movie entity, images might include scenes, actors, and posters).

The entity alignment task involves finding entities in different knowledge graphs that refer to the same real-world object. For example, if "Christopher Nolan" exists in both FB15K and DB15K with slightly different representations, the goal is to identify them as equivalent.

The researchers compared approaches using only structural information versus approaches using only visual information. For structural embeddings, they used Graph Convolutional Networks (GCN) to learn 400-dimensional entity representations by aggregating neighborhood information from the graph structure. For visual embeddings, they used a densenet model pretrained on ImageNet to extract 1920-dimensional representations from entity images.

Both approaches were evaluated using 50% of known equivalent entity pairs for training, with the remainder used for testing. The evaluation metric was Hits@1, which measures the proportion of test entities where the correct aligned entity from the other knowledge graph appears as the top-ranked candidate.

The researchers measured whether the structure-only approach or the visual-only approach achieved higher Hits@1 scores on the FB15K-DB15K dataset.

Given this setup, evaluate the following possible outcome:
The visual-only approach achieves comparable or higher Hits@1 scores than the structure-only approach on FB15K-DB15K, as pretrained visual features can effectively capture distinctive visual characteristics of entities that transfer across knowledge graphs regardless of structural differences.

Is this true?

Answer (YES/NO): NO